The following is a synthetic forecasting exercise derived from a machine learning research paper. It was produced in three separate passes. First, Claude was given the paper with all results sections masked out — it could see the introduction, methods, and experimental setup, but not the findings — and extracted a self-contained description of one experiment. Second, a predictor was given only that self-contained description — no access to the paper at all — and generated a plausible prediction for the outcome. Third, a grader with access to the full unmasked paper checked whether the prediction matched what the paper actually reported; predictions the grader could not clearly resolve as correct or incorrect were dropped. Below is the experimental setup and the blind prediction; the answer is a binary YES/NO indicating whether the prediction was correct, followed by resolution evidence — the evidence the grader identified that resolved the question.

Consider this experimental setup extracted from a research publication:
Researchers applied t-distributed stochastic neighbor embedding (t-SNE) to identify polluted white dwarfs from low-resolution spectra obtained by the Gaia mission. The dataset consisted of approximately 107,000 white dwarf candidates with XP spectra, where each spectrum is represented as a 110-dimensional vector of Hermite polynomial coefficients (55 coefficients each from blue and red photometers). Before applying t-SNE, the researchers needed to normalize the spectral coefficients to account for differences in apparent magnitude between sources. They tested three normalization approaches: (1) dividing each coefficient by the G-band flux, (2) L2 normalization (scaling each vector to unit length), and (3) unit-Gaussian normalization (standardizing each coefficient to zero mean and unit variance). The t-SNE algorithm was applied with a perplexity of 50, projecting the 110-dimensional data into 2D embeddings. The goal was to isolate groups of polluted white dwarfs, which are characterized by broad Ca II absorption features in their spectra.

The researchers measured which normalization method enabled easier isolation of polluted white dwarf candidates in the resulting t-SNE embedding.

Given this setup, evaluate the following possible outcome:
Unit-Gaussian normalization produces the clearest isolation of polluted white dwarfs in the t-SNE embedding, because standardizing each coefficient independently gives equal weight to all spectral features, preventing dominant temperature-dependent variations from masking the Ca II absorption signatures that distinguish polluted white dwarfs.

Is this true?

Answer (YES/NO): NO